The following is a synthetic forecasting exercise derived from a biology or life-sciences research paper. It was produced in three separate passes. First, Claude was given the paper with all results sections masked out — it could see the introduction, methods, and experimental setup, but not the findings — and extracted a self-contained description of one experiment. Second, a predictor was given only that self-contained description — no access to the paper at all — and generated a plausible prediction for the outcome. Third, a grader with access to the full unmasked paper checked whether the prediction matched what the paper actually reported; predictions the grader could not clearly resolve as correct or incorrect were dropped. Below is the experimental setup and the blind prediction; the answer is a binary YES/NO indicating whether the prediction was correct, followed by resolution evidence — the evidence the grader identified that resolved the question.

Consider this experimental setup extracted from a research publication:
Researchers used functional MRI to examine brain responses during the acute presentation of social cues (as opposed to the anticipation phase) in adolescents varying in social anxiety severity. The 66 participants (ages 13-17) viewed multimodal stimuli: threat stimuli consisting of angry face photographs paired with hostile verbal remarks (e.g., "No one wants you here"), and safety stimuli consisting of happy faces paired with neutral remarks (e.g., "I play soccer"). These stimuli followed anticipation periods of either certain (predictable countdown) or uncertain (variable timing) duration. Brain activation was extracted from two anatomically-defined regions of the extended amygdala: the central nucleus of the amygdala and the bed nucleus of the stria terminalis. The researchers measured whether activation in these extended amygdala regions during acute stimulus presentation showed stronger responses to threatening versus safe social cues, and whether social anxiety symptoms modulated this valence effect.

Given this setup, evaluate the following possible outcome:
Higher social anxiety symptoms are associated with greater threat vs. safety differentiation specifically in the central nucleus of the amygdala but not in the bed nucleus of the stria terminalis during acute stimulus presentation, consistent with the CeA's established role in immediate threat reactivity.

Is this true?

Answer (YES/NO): NO